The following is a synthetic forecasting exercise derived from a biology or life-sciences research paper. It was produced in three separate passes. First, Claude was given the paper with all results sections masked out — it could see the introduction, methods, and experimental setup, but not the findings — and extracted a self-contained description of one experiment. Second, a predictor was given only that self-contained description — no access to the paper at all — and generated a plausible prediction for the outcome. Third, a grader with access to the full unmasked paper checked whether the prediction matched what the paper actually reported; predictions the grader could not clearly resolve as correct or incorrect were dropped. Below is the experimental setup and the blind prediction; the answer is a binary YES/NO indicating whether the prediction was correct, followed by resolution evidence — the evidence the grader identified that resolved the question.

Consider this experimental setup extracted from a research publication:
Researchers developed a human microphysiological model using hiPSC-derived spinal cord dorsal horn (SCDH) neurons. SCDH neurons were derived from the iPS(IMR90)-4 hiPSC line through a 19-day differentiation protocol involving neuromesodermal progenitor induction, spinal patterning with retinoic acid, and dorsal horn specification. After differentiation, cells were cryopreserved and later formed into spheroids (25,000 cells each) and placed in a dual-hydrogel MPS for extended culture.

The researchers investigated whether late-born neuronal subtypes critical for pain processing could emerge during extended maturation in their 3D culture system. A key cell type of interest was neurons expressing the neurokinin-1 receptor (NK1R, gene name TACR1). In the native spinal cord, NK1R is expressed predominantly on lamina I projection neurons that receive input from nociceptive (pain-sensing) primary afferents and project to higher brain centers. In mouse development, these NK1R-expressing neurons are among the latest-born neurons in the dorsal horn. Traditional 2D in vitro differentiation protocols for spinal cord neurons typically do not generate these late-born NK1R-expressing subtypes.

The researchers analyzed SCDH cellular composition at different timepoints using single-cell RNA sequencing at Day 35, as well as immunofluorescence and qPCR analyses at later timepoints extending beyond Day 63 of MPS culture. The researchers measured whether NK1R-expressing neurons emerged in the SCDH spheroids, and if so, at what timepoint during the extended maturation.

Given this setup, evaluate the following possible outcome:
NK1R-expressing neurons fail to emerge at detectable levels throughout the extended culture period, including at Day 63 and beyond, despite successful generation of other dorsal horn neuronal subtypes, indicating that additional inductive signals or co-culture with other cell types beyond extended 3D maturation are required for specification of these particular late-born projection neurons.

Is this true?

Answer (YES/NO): NO